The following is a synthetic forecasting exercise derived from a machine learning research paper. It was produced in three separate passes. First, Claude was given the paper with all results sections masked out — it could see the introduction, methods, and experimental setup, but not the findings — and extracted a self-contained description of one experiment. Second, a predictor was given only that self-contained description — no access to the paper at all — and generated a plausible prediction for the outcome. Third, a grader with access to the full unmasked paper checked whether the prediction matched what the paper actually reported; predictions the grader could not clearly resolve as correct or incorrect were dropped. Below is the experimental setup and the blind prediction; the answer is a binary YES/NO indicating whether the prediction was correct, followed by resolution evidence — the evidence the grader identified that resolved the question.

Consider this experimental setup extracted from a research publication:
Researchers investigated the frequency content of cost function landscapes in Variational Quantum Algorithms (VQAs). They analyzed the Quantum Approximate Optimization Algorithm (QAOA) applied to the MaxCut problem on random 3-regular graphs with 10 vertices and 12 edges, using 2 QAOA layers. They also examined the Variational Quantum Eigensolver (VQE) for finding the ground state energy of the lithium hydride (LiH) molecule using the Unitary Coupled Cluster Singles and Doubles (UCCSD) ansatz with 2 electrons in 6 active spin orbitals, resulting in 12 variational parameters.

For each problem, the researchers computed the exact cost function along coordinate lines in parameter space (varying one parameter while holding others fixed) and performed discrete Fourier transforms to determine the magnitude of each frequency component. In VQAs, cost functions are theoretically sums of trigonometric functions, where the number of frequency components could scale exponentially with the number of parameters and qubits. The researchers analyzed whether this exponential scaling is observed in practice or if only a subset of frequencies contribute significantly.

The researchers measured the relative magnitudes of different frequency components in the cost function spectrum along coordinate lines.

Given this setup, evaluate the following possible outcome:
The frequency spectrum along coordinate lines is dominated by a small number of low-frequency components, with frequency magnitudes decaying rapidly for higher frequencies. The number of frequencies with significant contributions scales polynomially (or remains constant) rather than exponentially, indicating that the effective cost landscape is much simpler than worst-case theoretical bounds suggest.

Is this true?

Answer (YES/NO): YES